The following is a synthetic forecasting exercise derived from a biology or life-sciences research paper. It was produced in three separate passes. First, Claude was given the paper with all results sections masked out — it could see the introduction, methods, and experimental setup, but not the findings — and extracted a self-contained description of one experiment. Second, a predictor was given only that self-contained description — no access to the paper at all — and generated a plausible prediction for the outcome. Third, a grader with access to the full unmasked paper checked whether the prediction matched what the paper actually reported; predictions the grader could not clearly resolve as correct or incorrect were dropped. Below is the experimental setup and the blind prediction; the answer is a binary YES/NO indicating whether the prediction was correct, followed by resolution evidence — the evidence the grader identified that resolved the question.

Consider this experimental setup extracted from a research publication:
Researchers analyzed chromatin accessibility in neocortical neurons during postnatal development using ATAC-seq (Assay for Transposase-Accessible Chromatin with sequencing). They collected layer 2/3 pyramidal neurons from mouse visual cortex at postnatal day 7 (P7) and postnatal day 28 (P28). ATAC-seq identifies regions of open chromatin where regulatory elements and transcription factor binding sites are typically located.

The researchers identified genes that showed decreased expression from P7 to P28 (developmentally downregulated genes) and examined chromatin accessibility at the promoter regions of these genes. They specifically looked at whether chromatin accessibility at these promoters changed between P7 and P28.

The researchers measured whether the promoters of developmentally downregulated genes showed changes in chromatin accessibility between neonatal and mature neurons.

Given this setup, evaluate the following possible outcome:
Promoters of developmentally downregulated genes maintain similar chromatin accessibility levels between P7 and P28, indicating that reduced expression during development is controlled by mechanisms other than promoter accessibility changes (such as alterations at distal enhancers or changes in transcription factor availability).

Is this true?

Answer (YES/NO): YES